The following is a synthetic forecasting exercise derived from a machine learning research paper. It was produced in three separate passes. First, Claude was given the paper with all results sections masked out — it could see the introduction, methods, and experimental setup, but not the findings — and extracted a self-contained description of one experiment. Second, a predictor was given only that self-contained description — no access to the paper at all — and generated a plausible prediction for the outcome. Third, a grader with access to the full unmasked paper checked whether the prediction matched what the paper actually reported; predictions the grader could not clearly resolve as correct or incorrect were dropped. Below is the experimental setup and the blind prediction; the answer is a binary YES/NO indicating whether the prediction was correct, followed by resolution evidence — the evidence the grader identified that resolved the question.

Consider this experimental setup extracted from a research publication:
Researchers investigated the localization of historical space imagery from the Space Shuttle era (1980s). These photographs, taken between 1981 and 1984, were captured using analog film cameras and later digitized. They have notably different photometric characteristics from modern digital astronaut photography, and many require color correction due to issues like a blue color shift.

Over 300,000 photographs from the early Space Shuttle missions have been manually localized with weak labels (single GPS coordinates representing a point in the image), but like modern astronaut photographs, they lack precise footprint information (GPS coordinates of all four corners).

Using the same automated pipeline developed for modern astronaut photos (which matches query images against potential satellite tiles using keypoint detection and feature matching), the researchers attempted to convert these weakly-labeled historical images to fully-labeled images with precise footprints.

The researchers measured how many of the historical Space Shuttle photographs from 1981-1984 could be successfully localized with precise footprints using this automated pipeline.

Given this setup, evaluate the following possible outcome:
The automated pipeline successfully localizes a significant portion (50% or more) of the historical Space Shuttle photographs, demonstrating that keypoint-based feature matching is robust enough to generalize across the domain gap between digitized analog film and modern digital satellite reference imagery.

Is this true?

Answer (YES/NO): NO